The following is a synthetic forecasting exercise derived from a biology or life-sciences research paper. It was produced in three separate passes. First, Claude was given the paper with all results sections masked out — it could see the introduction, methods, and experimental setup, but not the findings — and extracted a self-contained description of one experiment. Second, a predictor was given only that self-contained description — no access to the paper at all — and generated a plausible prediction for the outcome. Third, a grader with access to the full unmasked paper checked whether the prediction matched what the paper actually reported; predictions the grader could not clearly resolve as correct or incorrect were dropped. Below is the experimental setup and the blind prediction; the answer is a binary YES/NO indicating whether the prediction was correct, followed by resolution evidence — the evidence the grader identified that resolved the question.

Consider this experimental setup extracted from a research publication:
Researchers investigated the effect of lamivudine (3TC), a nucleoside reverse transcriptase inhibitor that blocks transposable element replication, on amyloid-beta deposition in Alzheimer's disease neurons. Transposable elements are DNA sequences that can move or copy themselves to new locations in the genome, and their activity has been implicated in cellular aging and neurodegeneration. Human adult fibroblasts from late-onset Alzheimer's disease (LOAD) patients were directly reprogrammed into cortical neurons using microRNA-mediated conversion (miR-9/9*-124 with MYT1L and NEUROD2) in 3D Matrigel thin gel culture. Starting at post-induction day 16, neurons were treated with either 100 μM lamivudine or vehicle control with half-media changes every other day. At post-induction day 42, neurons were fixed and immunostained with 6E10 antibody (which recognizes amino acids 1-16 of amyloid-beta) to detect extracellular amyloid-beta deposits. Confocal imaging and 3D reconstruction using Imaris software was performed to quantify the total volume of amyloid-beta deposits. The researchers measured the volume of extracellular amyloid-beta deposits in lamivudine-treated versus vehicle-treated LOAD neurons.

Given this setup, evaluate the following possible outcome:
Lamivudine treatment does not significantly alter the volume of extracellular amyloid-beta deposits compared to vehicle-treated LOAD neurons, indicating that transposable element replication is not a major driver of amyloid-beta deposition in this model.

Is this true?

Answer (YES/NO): NO